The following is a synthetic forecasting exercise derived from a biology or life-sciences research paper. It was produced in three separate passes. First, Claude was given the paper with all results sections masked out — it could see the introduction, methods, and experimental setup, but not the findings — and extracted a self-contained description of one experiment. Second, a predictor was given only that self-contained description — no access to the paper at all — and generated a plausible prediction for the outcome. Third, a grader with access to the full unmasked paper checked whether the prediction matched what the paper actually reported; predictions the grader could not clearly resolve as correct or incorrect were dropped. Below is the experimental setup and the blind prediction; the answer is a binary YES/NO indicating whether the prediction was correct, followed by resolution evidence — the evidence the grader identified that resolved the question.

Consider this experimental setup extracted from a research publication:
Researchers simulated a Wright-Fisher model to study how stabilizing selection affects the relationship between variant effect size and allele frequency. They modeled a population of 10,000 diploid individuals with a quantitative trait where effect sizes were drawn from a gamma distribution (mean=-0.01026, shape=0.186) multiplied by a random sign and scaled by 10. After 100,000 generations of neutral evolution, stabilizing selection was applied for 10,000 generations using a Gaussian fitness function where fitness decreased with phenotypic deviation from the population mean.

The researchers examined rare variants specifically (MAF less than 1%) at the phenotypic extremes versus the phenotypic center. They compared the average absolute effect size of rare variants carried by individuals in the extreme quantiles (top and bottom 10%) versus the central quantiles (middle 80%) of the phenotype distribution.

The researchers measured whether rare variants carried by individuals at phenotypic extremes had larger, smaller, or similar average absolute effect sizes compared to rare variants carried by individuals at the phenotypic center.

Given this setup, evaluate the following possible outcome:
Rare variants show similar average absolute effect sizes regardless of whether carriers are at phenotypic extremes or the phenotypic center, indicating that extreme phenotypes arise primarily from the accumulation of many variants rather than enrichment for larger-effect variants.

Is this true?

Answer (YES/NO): NO